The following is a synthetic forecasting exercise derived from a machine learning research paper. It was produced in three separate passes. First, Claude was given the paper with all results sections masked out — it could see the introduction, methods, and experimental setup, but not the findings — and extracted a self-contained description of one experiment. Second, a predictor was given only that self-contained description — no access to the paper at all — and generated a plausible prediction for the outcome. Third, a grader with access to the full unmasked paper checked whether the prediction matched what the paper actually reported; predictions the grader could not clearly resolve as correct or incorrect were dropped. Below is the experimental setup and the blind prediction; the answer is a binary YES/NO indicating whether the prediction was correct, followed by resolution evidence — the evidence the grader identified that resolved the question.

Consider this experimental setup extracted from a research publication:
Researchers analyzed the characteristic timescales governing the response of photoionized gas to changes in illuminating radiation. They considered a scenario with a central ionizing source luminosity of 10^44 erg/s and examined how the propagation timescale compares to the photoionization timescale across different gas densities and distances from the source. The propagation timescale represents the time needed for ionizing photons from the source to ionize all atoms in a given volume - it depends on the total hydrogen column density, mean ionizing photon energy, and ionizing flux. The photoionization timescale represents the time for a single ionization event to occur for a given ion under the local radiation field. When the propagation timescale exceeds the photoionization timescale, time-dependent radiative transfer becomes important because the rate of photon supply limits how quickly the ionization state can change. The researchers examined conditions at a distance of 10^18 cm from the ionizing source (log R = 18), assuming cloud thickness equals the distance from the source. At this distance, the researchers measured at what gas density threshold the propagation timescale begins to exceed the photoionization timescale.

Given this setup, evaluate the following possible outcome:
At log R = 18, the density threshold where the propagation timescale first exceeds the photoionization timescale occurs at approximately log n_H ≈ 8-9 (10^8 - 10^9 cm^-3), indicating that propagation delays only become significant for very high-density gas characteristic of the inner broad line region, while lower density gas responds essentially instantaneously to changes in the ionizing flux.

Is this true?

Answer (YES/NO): NO